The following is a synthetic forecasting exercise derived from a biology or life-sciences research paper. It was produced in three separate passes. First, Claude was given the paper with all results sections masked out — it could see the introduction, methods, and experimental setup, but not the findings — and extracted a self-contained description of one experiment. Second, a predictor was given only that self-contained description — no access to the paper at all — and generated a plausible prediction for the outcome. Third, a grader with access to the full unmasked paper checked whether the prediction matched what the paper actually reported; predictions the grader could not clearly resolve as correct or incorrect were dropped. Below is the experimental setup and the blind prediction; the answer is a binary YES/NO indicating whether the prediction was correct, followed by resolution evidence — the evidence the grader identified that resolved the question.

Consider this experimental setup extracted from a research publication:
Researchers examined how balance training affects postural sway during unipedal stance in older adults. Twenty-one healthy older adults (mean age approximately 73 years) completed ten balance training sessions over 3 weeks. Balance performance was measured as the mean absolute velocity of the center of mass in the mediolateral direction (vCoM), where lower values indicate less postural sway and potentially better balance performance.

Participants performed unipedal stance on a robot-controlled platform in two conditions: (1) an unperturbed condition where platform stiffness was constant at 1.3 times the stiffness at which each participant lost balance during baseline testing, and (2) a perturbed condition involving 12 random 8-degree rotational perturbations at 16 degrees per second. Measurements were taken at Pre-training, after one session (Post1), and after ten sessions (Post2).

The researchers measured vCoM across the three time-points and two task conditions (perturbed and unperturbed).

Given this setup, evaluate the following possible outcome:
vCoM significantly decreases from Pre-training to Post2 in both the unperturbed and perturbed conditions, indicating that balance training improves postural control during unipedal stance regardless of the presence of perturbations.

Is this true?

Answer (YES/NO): YES